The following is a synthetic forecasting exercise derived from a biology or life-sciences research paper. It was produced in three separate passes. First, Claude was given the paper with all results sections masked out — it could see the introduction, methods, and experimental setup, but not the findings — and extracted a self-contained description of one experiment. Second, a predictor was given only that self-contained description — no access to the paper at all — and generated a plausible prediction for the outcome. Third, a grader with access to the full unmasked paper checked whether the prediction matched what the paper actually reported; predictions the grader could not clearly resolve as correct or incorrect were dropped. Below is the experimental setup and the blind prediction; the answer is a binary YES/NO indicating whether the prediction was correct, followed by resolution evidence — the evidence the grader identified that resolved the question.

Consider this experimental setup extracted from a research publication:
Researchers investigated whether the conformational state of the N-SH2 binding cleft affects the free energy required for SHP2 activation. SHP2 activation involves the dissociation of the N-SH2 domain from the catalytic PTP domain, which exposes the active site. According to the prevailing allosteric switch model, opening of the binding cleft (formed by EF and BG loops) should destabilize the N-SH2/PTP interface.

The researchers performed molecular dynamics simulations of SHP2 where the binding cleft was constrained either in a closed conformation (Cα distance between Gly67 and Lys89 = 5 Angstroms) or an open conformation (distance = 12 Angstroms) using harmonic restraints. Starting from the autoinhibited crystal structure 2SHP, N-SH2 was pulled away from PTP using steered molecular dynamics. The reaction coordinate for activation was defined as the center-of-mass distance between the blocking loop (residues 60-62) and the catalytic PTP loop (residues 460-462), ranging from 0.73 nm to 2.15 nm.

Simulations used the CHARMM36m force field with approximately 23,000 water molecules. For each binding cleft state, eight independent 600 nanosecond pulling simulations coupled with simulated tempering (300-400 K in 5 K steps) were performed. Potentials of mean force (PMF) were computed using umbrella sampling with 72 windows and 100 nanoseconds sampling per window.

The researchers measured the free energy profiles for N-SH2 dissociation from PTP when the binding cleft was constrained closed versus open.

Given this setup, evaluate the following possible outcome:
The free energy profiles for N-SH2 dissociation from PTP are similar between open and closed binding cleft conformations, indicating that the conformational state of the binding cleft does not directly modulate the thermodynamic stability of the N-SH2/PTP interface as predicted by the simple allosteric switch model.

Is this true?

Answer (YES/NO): YES